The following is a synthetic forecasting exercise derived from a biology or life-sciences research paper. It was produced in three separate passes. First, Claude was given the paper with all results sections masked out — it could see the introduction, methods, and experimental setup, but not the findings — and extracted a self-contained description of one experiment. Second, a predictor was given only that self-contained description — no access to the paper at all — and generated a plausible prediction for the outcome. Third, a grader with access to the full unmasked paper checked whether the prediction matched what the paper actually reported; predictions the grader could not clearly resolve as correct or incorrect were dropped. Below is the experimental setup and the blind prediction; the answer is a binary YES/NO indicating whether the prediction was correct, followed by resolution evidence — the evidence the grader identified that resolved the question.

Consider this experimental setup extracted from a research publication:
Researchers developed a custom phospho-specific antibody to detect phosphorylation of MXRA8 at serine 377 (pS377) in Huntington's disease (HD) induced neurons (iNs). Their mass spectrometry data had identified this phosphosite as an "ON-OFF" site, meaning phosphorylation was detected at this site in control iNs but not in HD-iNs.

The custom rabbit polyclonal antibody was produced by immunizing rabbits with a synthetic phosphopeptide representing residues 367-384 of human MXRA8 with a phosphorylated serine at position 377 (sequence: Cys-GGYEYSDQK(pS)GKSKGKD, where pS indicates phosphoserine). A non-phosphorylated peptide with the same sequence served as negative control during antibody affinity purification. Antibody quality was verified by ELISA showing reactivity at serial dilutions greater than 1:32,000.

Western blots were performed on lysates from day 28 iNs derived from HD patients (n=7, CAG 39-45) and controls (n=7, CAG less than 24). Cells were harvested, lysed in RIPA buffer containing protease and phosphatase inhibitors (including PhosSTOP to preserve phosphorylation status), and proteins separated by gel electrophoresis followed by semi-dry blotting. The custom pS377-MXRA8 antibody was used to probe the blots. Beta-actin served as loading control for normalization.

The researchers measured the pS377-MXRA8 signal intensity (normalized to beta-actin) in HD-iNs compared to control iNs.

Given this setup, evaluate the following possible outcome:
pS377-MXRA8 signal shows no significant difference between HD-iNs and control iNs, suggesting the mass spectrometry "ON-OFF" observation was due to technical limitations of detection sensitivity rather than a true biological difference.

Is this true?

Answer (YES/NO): NO